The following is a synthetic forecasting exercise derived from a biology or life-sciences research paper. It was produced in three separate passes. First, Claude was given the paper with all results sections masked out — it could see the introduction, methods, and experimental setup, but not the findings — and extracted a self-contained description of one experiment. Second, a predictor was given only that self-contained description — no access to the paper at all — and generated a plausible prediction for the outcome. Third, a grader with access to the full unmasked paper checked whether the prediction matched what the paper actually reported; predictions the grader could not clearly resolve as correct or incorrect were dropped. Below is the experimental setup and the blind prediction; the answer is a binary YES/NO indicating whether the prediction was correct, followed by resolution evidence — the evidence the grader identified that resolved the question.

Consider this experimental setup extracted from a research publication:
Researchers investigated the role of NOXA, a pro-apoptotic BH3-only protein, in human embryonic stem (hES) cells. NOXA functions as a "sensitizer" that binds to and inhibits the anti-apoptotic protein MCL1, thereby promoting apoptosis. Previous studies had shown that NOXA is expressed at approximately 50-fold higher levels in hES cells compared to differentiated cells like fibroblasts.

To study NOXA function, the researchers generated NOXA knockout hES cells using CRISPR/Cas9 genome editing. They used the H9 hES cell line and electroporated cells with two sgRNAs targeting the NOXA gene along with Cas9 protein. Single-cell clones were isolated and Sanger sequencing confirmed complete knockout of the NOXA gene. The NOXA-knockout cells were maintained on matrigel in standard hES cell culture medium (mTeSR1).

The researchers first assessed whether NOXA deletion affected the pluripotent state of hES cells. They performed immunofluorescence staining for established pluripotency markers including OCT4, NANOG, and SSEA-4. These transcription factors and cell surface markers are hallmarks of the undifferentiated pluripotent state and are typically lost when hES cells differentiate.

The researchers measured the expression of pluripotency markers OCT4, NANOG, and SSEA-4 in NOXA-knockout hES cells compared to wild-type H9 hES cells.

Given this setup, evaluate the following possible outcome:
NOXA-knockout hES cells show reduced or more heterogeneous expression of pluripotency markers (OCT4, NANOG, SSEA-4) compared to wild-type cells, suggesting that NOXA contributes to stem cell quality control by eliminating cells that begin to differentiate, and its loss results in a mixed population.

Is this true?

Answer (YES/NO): NO